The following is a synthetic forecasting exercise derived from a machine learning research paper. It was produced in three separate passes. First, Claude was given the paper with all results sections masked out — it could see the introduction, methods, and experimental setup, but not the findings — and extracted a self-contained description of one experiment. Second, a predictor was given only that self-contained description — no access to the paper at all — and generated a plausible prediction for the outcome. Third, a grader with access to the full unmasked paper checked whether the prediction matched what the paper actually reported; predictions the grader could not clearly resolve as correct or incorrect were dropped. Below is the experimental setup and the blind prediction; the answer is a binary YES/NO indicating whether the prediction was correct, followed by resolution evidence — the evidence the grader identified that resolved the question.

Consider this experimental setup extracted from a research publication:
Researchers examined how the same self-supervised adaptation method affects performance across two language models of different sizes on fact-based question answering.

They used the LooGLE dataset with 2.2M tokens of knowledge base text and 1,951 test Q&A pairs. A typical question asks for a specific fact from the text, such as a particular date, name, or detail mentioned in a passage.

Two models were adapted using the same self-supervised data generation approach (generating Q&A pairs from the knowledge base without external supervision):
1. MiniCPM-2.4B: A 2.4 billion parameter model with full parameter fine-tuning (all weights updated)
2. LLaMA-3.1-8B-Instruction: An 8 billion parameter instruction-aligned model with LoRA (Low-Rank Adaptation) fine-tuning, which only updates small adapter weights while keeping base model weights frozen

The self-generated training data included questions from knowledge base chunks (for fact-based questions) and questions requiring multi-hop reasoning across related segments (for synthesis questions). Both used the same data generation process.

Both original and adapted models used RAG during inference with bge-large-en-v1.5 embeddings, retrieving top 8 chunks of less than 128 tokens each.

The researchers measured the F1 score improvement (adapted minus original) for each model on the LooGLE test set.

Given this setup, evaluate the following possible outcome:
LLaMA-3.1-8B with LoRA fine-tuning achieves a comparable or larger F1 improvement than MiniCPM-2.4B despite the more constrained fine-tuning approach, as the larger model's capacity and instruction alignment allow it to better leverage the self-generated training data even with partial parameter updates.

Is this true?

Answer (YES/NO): YES